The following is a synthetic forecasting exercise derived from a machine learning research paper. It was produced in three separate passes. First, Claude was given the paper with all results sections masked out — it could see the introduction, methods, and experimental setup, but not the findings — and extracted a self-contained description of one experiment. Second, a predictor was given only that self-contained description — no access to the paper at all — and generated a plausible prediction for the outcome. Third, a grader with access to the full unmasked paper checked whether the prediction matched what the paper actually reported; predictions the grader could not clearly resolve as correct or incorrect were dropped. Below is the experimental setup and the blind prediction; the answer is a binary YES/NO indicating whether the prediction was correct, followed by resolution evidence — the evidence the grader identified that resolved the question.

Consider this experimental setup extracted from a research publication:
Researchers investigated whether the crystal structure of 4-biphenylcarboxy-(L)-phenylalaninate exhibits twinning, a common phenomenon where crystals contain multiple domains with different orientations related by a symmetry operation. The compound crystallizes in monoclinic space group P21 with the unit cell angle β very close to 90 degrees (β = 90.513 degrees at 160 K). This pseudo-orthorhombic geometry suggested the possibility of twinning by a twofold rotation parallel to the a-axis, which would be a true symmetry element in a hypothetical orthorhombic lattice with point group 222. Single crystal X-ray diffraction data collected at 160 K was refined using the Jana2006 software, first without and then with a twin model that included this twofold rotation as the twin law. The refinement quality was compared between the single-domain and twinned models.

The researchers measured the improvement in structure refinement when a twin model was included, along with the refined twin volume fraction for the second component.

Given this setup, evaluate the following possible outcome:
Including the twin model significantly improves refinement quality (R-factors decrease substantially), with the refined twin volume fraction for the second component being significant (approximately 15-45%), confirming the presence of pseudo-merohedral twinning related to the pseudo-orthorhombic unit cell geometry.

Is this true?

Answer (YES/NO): NO